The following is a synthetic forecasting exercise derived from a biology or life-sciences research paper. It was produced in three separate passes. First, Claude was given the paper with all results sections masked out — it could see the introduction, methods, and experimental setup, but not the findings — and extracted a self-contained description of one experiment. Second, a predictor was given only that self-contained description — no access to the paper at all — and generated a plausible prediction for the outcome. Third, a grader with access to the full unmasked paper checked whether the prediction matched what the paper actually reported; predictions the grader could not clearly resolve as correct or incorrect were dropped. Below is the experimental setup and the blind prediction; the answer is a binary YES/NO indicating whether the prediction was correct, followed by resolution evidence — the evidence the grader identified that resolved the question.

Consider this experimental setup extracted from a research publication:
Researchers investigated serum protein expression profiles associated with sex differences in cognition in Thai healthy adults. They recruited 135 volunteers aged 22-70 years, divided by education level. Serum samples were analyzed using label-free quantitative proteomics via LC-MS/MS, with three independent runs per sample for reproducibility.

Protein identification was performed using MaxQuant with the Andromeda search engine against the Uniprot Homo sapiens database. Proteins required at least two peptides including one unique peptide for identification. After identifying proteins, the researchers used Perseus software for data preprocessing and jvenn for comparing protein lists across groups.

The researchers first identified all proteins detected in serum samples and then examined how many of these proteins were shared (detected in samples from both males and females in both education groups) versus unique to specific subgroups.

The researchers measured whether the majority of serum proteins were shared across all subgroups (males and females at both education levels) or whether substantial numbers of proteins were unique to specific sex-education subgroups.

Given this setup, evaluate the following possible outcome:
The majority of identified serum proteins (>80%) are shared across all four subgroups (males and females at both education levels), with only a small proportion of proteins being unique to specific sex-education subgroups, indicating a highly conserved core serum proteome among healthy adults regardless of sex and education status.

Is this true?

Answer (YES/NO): YES